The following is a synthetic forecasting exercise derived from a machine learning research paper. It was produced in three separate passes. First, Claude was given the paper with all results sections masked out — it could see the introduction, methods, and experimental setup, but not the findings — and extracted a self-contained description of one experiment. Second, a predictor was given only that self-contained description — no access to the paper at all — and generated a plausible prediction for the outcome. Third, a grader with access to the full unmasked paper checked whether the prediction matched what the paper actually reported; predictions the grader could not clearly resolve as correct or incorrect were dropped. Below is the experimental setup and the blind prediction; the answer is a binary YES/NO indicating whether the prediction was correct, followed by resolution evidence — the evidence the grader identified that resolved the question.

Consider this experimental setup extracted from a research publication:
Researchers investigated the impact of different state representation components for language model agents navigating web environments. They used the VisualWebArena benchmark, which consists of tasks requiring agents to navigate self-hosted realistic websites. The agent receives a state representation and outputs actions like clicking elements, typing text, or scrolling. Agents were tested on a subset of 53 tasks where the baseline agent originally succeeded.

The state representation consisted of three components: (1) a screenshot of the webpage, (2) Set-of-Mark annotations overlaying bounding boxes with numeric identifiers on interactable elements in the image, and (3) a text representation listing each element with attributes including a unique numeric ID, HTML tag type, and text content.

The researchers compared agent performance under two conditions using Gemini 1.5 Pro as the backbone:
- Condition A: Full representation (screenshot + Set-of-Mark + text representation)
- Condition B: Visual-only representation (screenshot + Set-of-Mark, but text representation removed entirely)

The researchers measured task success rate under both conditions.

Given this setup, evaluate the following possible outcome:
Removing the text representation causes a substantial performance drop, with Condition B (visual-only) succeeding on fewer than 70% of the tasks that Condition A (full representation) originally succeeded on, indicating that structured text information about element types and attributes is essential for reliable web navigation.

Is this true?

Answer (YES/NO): YES